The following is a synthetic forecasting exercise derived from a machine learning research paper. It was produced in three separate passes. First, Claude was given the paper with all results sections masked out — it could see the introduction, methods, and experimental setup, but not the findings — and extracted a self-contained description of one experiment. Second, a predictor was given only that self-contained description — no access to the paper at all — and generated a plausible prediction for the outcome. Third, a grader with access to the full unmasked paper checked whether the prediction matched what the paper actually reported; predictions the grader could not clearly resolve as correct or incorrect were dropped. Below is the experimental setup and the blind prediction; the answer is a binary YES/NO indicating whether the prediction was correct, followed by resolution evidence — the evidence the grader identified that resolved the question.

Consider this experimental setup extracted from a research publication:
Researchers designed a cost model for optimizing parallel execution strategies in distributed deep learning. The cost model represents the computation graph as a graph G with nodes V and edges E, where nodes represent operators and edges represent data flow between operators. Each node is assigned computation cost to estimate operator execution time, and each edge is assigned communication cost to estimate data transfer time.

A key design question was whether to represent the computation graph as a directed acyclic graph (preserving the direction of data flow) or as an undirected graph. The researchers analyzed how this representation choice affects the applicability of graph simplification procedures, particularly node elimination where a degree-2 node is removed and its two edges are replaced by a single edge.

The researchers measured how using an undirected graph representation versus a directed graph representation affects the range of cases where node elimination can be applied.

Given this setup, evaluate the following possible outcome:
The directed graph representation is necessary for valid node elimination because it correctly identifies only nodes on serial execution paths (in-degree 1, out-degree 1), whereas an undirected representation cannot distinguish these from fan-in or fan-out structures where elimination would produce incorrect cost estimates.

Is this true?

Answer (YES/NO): NO